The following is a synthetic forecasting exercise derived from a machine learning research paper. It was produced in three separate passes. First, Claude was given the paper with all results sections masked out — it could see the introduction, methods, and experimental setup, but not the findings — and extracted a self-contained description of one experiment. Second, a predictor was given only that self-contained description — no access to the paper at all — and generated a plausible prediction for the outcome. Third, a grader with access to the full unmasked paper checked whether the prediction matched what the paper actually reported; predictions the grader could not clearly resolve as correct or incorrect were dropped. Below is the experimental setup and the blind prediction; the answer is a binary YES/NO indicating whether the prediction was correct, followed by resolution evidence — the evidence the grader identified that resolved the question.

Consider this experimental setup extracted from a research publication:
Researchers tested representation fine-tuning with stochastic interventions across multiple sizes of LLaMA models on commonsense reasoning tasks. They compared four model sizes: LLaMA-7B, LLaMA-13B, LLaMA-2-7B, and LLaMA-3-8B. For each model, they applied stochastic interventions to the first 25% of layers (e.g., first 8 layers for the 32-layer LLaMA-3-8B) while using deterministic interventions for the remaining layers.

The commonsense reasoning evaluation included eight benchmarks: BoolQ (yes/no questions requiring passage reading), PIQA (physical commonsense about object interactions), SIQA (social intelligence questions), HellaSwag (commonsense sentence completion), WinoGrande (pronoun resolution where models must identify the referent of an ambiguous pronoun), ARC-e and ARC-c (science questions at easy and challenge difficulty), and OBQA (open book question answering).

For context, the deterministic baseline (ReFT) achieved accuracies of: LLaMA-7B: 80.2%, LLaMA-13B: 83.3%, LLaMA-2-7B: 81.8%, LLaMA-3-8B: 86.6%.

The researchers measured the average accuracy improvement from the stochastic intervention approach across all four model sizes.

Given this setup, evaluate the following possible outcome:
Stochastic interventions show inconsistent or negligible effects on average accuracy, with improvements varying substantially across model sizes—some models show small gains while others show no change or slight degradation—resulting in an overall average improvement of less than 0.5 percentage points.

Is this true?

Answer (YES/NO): NO